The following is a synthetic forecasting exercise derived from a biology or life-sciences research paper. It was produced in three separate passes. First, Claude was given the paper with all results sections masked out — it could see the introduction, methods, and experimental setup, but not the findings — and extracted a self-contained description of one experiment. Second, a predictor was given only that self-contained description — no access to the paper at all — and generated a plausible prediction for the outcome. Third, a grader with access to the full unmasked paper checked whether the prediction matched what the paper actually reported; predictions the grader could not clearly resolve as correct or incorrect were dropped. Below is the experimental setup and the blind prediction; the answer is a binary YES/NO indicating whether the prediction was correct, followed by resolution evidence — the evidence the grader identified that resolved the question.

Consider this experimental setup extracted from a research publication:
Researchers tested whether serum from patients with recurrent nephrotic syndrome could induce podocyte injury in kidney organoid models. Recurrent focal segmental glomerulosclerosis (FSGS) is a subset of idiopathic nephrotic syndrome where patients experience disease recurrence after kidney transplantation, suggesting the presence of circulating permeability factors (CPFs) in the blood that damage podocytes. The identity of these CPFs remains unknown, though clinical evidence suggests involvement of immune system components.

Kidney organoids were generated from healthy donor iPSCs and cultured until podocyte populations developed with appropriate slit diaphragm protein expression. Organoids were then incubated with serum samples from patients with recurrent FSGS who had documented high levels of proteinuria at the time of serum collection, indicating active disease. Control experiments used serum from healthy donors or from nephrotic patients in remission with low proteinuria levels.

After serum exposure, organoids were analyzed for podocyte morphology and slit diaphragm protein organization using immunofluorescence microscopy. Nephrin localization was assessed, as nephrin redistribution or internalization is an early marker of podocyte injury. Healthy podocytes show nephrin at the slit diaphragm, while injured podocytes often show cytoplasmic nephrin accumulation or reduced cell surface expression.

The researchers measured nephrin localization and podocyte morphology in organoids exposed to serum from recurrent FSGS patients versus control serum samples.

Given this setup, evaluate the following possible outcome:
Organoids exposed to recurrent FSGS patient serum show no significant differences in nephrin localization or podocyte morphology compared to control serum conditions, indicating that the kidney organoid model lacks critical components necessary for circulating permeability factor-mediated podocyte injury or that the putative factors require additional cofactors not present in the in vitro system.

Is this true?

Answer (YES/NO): NO